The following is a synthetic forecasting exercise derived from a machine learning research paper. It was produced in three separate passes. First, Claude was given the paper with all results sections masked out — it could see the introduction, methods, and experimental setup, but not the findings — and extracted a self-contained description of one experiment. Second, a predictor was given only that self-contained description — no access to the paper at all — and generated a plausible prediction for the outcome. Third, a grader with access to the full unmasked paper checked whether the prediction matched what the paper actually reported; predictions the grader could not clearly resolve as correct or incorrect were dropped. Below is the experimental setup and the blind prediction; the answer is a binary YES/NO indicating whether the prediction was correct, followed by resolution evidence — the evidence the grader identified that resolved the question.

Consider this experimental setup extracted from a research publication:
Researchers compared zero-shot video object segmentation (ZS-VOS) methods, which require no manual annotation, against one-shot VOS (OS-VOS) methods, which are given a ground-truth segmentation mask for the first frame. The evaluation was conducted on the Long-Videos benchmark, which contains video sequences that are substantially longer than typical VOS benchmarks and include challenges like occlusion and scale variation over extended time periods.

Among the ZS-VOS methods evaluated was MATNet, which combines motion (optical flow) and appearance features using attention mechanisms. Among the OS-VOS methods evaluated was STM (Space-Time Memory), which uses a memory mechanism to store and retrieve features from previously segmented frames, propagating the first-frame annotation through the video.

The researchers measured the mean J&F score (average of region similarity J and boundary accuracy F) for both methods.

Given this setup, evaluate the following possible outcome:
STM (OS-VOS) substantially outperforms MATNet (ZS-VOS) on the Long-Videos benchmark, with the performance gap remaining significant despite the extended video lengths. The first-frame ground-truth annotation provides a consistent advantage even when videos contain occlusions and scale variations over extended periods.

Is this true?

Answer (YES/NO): YES